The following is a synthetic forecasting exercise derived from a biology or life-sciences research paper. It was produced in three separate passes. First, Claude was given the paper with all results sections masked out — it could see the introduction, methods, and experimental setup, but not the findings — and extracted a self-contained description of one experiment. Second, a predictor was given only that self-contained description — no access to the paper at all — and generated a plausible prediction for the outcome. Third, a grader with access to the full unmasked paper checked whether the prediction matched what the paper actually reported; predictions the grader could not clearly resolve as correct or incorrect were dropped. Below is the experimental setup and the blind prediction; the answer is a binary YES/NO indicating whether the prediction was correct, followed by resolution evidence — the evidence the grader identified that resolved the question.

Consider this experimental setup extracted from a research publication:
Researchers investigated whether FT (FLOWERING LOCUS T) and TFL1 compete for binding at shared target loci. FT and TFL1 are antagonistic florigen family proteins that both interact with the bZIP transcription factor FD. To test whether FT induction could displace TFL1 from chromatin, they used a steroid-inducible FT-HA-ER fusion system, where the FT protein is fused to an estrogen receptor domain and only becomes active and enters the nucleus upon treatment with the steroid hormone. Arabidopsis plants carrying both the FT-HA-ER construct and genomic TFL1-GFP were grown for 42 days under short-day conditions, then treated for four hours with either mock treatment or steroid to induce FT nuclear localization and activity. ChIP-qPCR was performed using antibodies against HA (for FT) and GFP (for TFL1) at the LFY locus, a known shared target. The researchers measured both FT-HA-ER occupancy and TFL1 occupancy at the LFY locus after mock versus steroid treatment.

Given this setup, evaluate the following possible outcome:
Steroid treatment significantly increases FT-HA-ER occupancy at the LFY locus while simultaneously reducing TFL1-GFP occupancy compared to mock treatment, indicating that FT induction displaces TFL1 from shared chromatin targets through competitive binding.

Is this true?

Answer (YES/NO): YES